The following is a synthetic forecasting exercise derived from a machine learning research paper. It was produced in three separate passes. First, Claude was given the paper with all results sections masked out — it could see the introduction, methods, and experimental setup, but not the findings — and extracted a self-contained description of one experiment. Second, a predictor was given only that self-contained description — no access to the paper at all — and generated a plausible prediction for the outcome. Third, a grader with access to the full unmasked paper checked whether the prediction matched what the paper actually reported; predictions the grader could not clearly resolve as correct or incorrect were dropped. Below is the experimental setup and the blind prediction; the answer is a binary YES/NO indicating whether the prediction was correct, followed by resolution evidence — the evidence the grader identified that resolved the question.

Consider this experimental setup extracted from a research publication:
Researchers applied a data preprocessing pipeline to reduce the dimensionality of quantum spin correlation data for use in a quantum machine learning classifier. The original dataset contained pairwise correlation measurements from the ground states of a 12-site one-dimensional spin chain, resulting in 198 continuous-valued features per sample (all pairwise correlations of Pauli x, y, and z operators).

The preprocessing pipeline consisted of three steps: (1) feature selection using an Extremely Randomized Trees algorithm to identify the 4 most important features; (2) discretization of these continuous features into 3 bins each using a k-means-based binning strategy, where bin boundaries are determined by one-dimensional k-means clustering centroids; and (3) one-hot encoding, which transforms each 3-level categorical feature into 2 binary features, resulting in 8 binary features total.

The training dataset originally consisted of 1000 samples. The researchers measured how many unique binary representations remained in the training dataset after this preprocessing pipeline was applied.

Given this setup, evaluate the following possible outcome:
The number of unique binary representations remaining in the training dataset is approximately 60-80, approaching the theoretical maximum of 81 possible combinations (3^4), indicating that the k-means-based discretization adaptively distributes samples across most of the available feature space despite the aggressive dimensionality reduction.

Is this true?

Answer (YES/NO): NO